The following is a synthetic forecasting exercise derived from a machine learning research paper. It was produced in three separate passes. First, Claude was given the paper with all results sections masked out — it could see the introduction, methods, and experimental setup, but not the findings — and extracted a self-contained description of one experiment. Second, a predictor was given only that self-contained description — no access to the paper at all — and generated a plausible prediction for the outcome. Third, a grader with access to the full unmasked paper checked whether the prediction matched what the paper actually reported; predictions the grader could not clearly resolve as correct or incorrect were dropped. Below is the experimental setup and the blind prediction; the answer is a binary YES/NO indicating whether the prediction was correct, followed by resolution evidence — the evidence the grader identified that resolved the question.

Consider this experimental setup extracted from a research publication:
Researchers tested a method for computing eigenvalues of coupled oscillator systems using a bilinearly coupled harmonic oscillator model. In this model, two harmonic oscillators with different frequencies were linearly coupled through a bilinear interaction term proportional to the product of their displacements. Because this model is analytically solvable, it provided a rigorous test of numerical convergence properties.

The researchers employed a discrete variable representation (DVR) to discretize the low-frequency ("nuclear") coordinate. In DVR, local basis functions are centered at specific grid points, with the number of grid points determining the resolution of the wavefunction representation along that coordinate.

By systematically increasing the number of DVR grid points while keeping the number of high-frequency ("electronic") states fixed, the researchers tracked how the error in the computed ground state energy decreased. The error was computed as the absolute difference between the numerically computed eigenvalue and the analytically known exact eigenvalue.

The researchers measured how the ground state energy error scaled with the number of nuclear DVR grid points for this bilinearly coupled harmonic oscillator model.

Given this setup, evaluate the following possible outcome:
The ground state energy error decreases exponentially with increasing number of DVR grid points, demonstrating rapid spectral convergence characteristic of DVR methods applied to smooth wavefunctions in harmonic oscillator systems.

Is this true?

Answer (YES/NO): NO